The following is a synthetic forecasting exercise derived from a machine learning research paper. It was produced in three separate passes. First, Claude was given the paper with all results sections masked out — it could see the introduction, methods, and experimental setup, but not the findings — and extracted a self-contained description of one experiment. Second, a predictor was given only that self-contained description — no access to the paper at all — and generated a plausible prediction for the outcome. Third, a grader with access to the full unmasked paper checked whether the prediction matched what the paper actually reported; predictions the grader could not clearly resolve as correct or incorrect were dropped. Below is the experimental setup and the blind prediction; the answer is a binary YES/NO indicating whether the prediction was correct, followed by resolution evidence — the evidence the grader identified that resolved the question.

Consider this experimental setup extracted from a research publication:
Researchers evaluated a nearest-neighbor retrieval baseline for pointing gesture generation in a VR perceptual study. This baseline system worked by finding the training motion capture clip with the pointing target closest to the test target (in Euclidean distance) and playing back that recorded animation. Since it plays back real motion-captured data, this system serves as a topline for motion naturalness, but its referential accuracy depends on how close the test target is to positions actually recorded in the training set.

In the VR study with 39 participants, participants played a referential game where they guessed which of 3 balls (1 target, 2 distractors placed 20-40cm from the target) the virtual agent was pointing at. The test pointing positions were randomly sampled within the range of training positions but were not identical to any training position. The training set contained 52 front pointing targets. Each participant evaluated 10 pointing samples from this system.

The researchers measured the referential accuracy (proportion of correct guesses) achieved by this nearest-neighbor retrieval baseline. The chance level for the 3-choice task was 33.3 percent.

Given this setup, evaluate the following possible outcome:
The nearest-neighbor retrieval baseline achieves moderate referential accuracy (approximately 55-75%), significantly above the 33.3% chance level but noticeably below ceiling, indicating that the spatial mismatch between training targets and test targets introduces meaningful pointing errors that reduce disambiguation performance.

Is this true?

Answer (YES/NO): NO